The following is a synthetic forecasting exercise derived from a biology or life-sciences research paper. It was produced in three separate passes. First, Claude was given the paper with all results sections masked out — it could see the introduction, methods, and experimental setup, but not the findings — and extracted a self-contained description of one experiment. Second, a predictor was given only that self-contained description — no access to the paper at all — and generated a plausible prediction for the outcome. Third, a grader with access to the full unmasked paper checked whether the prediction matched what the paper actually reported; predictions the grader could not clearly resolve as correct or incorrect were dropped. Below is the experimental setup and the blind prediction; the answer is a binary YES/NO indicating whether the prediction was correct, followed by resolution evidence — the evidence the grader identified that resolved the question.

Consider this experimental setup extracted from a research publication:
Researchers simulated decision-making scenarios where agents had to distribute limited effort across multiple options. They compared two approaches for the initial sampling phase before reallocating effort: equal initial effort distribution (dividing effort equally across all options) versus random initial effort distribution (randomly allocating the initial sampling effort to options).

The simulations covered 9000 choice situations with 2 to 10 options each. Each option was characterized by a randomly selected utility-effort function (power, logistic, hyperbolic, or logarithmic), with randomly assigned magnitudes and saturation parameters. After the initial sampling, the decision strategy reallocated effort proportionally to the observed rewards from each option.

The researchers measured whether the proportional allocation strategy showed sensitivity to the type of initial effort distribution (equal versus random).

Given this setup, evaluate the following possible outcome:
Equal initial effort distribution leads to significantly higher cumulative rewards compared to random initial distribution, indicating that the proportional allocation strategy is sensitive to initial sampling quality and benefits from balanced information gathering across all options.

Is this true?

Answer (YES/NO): NO